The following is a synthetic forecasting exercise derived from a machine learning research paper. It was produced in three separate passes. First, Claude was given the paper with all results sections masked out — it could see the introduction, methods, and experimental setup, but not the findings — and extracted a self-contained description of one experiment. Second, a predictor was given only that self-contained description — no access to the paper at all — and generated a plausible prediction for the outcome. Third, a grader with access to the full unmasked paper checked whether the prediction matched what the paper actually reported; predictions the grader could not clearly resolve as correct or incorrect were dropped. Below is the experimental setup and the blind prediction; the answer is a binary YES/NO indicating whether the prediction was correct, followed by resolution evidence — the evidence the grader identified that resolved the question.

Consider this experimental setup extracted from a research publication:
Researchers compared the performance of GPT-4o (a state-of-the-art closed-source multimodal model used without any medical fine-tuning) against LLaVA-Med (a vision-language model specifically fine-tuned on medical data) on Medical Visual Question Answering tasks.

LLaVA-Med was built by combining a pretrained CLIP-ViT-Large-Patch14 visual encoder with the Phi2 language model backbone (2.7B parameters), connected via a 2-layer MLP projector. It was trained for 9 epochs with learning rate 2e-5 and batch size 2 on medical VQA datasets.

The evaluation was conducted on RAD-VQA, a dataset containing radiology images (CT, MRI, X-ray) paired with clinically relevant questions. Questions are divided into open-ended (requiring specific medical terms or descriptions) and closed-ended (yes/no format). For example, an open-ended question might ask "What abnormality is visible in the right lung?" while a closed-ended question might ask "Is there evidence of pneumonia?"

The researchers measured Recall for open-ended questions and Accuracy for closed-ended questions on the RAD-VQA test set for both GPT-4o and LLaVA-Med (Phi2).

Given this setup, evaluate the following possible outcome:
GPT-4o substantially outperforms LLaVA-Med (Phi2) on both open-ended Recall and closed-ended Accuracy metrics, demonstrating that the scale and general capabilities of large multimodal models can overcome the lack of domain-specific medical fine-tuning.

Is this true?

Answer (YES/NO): NO